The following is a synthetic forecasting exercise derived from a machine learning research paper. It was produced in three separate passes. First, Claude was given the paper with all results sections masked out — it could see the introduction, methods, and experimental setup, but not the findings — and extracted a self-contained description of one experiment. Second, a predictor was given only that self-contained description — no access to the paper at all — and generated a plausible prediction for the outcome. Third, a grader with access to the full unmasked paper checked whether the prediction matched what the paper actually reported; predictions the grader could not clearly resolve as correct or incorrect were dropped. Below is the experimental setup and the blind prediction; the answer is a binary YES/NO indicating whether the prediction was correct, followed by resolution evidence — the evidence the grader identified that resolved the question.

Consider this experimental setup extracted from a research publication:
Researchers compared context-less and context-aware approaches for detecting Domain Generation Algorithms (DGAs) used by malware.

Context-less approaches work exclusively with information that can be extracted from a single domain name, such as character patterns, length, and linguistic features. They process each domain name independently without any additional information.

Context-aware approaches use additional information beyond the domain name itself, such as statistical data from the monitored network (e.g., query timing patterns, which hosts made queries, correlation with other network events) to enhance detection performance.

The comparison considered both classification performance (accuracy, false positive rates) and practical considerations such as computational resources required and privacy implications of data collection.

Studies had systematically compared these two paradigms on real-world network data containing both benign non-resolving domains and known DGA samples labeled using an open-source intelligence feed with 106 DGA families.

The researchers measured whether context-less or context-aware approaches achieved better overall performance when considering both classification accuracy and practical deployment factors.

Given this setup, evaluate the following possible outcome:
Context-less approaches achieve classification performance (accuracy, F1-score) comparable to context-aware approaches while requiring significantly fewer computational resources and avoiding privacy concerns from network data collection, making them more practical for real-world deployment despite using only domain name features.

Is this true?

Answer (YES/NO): YES